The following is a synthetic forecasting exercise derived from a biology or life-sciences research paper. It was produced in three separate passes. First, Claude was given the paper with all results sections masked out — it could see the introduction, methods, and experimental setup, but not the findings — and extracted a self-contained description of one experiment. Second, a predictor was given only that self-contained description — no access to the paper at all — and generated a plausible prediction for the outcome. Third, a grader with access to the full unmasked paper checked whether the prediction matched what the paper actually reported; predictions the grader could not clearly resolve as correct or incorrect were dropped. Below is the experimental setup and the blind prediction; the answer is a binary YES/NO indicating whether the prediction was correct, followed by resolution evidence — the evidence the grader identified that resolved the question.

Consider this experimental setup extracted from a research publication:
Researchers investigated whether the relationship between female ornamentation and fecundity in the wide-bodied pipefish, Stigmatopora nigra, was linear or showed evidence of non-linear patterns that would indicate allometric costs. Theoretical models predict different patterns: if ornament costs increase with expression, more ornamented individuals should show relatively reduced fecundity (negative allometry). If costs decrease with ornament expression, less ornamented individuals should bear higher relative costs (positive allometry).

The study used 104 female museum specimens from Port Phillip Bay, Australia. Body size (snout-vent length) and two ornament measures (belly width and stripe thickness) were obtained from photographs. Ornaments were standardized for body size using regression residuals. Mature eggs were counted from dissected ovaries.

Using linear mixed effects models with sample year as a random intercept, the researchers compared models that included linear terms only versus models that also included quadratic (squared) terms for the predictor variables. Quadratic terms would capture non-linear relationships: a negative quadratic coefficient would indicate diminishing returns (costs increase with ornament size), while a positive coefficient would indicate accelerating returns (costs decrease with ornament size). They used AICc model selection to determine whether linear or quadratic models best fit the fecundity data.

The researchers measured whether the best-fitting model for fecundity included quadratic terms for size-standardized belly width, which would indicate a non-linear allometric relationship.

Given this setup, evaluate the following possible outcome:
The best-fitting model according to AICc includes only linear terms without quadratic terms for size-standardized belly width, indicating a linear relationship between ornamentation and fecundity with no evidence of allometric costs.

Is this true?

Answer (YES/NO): NO